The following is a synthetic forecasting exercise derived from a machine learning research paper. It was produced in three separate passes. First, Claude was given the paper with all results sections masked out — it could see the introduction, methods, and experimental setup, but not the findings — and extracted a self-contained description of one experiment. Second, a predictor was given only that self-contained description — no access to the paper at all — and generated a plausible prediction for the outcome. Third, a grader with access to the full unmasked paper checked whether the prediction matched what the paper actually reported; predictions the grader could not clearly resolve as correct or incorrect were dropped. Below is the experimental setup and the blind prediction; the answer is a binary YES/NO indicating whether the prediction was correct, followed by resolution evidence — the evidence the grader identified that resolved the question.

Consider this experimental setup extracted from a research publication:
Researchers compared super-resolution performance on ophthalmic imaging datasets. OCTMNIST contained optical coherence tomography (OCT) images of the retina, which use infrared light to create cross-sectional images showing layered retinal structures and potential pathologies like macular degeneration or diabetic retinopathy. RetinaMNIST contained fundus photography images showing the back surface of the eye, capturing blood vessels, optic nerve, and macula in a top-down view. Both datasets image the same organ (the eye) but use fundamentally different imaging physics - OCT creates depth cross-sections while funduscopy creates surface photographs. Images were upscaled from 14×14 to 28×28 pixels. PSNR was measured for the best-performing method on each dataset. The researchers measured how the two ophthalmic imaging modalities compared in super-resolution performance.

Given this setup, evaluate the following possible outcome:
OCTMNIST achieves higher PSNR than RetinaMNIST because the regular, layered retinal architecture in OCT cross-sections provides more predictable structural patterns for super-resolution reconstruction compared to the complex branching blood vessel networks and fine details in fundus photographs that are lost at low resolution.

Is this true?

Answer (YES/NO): NO